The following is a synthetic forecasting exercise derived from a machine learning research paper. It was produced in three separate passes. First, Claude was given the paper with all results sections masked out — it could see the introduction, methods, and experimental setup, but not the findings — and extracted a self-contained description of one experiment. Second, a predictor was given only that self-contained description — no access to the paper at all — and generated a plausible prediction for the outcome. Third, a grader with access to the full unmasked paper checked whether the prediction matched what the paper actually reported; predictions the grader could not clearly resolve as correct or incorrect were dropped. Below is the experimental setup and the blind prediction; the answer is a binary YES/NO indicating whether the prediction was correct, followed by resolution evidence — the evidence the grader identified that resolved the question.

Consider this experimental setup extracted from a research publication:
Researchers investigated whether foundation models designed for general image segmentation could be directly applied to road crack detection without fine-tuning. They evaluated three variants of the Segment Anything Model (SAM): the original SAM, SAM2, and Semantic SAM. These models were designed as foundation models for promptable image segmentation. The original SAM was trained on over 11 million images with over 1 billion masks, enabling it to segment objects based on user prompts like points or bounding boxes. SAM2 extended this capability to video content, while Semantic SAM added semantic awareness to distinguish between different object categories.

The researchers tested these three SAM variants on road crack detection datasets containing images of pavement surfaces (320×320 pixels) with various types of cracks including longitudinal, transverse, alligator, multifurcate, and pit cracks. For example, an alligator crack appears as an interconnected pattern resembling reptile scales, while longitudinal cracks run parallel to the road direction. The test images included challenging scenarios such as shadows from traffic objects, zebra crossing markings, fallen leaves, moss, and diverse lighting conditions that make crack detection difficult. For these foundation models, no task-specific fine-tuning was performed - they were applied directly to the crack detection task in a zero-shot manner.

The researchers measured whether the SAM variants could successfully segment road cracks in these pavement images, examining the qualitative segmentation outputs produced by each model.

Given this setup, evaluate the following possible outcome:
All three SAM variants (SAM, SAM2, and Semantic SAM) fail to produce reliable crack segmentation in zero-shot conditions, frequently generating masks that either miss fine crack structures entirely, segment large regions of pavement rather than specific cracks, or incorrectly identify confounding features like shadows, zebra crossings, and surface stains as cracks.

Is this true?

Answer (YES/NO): YES